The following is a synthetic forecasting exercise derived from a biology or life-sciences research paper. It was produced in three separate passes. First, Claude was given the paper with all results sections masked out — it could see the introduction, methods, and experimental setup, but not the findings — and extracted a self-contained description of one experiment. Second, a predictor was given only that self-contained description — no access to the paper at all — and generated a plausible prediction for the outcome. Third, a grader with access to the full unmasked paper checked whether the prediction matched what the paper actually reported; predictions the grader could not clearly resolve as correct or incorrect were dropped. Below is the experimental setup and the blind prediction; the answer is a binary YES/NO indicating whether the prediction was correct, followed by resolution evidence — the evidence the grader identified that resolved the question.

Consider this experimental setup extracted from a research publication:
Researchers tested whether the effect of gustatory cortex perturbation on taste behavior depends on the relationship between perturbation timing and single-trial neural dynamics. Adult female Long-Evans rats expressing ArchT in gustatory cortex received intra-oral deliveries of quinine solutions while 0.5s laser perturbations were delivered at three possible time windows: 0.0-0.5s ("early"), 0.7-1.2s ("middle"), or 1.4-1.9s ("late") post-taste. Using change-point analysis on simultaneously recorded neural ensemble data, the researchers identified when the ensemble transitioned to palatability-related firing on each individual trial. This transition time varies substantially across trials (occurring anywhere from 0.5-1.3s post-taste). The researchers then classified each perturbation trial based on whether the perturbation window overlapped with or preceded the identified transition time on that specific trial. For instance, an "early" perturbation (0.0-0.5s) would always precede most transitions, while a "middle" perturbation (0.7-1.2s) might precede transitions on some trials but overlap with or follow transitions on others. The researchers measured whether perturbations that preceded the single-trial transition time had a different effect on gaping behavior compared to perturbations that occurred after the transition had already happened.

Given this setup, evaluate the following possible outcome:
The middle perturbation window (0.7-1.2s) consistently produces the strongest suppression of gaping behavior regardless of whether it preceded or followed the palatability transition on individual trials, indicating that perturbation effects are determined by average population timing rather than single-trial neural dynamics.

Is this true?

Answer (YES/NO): NO